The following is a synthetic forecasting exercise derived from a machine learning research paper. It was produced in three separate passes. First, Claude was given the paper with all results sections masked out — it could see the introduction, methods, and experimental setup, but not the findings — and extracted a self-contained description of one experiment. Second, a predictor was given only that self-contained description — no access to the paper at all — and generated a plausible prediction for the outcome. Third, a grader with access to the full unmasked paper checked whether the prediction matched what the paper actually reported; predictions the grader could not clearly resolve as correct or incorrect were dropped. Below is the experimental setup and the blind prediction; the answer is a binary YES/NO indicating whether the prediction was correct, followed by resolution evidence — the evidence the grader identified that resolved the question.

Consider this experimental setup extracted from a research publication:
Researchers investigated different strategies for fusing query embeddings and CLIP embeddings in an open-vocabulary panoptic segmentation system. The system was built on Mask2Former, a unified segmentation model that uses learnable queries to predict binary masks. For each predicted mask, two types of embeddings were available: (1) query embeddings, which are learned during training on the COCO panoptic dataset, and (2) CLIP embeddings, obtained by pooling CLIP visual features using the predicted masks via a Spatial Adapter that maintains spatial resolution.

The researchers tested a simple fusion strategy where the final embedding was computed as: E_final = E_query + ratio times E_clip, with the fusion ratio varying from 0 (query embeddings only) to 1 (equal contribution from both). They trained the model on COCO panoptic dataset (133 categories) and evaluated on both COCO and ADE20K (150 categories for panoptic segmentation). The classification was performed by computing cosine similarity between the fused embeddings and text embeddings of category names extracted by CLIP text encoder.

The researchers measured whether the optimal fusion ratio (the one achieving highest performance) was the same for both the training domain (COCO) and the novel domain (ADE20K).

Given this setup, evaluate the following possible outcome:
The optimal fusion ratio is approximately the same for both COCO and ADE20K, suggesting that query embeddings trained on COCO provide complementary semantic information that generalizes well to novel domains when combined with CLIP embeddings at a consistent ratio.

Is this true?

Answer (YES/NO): NO